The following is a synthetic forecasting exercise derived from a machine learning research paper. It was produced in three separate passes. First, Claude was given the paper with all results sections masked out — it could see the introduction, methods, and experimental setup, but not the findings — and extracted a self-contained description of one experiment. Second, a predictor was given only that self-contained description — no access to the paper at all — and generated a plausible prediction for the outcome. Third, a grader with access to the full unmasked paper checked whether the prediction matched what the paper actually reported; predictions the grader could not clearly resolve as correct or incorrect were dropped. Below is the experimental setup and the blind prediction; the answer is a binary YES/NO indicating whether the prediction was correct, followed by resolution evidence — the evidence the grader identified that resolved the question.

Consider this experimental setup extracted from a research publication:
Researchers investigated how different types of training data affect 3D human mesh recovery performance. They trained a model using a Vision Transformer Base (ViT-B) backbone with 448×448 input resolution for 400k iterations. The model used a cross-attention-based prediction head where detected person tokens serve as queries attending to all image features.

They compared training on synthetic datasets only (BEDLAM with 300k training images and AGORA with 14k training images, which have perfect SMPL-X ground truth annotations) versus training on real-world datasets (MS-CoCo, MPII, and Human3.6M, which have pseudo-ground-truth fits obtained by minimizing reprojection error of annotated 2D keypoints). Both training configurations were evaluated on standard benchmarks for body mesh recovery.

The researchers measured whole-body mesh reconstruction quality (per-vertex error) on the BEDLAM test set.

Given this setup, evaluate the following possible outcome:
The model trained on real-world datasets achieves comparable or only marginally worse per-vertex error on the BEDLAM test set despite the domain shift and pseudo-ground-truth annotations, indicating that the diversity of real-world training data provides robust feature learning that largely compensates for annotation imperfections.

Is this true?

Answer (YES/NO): NO